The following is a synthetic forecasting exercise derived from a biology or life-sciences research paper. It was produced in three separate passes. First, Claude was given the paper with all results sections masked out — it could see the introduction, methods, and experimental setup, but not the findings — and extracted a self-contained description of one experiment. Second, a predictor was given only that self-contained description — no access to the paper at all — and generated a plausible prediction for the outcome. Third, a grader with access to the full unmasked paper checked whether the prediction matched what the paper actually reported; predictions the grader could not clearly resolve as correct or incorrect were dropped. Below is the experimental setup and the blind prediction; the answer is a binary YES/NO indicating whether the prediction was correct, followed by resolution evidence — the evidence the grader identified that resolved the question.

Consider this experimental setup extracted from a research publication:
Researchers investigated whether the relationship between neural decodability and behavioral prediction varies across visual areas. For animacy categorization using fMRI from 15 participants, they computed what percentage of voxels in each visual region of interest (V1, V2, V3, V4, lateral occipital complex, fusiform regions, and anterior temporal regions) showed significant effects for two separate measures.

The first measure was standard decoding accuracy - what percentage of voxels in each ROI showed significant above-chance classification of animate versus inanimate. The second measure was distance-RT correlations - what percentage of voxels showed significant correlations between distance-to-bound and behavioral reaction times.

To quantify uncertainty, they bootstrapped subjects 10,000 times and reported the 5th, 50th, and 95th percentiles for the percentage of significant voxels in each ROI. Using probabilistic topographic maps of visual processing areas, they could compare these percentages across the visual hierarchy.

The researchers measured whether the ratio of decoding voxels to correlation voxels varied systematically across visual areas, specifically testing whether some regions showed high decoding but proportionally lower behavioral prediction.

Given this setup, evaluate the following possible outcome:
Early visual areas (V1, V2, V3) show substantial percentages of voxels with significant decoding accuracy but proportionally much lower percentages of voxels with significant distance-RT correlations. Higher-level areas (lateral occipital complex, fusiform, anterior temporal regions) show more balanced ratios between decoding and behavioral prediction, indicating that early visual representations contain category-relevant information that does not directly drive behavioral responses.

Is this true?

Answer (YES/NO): NO